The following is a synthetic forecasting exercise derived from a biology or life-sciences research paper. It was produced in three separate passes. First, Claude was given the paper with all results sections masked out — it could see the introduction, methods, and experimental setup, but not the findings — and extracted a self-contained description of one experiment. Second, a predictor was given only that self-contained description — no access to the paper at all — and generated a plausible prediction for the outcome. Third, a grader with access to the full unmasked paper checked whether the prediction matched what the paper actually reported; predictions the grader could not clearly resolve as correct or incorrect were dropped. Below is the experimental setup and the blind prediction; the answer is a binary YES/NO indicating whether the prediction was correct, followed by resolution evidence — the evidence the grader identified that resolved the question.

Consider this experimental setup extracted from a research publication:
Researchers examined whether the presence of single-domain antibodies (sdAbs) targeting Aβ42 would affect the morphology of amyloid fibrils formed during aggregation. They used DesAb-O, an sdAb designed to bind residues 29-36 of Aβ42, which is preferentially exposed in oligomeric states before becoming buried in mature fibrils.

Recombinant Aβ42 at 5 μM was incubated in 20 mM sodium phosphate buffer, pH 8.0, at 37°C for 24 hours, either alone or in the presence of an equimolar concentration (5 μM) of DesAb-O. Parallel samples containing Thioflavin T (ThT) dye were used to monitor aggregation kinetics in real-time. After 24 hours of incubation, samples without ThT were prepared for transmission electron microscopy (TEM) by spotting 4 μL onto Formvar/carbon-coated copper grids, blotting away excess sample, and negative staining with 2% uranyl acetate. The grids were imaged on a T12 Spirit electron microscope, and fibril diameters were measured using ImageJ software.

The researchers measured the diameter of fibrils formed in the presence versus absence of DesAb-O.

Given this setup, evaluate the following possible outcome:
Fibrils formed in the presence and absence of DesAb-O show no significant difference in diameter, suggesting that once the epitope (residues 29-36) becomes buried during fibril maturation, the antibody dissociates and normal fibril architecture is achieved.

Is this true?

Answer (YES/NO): NO